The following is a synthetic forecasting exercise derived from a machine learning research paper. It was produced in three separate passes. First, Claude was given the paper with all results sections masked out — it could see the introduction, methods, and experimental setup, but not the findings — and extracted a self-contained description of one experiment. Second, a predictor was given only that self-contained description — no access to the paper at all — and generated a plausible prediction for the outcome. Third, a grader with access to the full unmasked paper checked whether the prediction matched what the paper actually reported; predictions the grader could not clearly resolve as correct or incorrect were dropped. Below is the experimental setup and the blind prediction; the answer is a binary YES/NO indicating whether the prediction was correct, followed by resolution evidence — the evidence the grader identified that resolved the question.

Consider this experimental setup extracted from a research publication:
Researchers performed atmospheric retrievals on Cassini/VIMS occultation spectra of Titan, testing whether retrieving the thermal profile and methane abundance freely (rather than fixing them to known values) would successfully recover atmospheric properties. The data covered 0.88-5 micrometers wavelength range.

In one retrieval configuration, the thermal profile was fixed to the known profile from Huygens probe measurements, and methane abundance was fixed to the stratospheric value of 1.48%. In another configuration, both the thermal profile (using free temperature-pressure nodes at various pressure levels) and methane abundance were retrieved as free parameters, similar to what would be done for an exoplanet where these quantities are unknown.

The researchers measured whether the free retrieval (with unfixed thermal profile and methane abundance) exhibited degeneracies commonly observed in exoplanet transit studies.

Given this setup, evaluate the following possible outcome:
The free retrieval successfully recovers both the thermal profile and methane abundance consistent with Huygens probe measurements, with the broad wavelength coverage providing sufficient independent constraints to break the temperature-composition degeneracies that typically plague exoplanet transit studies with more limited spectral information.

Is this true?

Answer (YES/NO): NO